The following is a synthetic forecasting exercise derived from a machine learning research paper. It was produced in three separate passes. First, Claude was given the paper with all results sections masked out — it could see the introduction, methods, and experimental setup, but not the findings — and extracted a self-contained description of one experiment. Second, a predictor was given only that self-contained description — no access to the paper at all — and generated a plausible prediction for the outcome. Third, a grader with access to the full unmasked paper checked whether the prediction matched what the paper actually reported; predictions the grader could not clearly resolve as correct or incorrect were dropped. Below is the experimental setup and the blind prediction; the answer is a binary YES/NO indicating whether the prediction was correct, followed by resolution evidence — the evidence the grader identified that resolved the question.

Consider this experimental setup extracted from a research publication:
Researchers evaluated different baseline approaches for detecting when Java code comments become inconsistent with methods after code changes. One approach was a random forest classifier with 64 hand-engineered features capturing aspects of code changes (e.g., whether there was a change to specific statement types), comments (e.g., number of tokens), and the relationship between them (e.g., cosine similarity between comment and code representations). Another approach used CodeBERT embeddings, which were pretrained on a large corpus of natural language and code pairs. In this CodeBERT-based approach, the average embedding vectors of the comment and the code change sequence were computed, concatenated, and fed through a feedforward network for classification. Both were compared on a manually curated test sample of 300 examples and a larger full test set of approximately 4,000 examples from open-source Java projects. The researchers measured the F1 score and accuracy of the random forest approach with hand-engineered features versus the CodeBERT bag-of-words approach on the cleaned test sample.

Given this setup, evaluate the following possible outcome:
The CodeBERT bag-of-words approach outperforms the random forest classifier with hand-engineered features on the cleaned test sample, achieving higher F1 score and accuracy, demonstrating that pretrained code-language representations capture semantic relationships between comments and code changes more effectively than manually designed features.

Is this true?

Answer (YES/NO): NO